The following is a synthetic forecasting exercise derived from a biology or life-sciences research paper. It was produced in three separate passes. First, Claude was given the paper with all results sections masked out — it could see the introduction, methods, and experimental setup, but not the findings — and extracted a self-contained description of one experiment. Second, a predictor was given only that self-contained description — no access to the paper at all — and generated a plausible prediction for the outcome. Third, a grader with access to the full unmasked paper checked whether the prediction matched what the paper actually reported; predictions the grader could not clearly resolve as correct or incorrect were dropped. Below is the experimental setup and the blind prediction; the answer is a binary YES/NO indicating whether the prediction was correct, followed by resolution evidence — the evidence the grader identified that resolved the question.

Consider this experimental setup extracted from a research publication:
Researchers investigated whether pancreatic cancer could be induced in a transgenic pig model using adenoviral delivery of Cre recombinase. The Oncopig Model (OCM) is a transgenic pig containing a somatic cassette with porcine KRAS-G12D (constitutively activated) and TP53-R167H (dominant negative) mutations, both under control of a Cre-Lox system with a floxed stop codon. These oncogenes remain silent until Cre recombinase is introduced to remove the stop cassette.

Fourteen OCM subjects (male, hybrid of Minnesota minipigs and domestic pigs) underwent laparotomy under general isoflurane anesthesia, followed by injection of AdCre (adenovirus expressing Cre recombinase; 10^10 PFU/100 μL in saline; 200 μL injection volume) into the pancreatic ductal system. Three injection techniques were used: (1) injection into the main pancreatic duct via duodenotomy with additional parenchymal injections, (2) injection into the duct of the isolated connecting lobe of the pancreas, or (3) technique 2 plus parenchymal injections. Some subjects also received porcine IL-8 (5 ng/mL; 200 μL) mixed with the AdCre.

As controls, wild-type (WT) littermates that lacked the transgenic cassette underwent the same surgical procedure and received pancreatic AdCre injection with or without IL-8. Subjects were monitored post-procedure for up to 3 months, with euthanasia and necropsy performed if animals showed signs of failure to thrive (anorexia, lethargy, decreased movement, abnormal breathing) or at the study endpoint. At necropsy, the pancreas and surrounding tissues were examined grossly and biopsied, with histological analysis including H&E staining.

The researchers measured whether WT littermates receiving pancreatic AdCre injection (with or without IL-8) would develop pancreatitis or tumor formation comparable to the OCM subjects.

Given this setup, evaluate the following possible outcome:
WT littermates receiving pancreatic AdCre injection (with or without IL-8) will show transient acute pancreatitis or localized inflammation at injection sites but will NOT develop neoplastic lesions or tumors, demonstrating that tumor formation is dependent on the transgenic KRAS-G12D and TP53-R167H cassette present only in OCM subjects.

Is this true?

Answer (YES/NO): NO